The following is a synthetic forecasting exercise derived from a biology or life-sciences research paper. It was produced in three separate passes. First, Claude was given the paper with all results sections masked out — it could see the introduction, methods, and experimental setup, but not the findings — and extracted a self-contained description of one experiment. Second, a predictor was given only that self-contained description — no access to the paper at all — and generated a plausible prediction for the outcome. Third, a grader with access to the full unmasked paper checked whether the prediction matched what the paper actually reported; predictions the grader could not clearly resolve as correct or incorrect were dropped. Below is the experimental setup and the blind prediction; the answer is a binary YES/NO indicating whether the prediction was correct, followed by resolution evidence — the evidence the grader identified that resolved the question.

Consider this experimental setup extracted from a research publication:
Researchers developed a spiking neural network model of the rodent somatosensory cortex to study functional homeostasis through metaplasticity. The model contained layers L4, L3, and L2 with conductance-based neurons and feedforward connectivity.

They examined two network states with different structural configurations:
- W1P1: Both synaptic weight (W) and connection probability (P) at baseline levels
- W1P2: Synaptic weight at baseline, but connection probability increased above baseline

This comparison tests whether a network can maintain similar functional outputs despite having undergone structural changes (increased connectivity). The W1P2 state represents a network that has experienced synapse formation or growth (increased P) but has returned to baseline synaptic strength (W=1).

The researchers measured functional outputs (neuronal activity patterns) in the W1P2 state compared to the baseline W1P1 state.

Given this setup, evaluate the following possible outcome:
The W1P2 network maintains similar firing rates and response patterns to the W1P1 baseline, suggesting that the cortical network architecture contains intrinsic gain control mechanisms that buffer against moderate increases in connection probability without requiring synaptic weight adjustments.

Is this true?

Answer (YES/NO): YES